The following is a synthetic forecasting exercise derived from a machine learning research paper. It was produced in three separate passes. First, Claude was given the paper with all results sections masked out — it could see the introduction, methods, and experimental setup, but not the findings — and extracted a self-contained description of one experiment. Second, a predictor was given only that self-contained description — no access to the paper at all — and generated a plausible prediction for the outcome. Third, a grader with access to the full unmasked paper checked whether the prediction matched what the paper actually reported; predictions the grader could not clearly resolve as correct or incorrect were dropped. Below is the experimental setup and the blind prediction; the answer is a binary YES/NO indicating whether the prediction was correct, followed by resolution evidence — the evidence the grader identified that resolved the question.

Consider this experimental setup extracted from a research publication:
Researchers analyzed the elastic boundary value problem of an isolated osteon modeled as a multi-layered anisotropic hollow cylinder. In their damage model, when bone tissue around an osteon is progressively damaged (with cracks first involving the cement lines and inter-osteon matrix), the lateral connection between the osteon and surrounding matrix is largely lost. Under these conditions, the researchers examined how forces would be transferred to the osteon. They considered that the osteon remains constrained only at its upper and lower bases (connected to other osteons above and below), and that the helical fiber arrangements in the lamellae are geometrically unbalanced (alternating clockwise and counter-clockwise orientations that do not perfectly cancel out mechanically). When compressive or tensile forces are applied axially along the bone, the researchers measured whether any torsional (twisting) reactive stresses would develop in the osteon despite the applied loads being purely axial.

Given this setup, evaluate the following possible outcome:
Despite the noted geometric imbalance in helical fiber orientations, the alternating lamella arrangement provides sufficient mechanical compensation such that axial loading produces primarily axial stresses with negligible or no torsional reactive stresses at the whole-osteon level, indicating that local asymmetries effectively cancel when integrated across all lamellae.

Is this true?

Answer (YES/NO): NO